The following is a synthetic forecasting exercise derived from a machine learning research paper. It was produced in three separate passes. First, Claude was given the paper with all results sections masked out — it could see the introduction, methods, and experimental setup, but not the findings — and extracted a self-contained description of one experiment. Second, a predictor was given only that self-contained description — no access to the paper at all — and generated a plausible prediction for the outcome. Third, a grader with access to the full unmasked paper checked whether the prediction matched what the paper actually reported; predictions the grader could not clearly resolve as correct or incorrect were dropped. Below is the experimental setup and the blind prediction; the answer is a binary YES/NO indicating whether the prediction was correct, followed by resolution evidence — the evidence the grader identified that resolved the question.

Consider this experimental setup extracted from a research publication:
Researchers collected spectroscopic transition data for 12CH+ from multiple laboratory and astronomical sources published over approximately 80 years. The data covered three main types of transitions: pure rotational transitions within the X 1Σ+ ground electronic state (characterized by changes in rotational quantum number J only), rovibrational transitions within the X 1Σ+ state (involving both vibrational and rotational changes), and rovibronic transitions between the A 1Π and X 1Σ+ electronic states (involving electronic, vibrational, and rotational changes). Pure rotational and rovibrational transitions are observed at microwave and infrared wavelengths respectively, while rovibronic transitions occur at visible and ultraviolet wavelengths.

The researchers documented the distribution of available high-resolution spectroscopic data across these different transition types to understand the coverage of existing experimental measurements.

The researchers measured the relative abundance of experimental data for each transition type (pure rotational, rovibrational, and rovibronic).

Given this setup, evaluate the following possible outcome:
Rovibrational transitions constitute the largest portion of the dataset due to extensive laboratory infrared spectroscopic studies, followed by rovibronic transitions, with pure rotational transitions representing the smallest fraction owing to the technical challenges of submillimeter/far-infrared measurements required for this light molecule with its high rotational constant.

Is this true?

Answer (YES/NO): NO